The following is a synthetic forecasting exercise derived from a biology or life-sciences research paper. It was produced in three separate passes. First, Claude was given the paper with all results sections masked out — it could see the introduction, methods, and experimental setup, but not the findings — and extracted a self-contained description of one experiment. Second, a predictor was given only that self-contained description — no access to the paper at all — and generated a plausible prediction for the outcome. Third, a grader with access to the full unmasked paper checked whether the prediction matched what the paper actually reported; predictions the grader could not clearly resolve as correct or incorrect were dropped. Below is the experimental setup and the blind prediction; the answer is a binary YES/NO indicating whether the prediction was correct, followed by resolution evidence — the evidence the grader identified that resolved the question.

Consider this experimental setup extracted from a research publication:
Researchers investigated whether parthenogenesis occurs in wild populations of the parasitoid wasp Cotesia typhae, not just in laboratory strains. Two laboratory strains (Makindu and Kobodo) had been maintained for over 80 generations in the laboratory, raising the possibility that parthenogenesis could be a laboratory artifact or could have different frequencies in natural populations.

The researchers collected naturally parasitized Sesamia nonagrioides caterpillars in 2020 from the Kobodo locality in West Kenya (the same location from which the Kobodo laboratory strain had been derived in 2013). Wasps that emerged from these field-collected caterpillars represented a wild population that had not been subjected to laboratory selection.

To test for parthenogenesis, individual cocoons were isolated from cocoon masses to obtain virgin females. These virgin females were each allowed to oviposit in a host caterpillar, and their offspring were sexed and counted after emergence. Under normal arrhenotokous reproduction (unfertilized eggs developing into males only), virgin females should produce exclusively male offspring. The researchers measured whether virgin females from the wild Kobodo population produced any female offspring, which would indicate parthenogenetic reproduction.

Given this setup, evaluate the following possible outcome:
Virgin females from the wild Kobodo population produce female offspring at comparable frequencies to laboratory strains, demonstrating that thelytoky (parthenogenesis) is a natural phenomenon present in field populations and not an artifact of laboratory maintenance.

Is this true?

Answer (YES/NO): NO